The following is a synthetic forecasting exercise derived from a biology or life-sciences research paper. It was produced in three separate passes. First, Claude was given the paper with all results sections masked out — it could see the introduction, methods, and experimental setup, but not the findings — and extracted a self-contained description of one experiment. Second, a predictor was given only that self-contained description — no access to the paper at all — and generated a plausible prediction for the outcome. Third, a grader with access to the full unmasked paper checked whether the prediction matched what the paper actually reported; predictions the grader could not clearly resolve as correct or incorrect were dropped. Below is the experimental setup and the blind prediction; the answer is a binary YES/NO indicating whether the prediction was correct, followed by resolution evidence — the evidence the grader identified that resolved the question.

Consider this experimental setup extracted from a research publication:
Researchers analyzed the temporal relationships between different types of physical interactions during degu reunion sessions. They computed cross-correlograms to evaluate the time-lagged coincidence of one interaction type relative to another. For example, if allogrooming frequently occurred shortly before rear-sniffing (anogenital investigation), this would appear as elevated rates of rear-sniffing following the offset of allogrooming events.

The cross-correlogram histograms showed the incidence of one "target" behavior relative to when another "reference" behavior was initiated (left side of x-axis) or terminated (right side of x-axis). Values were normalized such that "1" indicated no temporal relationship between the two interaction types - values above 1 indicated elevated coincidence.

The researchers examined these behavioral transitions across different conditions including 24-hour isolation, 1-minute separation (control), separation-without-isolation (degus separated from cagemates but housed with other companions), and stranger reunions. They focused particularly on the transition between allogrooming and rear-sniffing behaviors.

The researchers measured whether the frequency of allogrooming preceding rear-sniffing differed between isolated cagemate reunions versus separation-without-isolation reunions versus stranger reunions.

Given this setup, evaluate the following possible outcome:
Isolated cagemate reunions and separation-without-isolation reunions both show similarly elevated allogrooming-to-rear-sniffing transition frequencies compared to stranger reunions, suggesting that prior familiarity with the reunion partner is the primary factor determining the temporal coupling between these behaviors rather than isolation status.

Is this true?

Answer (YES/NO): NO